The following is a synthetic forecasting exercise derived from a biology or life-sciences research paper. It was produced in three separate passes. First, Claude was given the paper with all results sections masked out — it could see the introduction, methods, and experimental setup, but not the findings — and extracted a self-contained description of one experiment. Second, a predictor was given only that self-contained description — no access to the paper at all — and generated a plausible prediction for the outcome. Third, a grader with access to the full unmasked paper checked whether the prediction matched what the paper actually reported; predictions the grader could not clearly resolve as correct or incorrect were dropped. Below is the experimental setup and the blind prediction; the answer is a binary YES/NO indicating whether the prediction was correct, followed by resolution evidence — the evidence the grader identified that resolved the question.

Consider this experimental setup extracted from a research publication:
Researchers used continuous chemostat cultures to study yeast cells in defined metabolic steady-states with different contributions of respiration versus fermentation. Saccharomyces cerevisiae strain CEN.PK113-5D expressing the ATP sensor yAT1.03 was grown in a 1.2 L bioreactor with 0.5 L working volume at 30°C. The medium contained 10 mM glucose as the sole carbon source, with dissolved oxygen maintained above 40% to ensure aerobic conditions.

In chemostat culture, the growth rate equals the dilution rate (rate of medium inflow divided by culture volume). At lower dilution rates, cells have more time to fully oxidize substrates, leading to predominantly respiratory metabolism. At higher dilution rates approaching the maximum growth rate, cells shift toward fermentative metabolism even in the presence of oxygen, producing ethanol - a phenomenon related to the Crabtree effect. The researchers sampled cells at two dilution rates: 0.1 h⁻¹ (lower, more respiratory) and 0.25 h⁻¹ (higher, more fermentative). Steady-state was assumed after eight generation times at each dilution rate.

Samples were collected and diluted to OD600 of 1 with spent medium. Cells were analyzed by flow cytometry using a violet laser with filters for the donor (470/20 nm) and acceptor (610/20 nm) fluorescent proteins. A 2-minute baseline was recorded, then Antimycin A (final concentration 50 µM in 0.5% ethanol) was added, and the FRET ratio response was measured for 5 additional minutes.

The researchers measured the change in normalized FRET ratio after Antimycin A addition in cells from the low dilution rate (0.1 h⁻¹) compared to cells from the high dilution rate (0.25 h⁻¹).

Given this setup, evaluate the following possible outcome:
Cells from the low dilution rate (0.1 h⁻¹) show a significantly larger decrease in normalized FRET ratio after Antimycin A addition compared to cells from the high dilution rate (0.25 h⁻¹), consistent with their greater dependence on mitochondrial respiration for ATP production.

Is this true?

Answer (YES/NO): YES